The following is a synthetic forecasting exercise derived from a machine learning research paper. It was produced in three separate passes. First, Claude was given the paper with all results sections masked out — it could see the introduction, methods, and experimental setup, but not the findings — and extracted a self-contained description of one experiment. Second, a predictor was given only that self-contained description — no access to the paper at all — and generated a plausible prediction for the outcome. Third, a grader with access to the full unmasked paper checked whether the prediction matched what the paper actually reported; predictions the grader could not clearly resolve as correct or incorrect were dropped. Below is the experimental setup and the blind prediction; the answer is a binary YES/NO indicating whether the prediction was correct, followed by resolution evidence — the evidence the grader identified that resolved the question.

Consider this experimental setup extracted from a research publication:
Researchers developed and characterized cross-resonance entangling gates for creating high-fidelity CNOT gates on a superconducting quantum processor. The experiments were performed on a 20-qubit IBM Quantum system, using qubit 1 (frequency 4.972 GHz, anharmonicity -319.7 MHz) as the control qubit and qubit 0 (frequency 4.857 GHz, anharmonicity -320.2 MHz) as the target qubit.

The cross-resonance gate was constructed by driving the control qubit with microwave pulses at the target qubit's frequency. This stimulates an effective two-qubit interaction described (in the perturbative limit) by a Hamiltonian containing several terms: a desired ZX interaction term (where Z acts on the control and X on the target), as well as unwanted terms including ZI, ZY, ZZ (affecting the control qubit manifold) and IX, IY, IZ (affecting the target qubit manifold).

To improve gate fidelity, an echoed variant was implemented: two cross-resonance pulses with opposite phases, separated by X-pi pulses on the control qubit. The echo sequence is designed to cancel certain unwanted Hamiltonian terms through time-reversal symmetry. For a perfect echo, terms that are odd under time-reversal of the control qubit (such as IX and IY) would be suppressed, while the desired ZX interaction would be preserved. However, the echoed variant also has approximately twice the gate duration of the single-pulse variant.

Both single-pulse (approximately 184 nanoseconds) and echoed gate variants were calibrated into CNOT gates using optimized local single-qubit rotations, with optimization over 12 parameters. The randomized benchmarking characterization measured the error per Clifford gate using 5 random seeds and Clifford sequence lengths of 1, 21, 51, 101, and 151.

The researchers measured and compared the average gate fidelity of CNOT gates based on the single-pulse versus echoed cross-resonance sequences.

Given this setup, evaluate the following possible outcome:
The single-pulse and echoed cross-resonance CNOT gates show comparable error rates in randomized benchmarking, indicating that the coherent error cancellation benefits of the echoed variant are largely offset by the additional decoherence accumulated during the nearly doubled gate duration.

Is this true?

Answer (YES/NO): YES